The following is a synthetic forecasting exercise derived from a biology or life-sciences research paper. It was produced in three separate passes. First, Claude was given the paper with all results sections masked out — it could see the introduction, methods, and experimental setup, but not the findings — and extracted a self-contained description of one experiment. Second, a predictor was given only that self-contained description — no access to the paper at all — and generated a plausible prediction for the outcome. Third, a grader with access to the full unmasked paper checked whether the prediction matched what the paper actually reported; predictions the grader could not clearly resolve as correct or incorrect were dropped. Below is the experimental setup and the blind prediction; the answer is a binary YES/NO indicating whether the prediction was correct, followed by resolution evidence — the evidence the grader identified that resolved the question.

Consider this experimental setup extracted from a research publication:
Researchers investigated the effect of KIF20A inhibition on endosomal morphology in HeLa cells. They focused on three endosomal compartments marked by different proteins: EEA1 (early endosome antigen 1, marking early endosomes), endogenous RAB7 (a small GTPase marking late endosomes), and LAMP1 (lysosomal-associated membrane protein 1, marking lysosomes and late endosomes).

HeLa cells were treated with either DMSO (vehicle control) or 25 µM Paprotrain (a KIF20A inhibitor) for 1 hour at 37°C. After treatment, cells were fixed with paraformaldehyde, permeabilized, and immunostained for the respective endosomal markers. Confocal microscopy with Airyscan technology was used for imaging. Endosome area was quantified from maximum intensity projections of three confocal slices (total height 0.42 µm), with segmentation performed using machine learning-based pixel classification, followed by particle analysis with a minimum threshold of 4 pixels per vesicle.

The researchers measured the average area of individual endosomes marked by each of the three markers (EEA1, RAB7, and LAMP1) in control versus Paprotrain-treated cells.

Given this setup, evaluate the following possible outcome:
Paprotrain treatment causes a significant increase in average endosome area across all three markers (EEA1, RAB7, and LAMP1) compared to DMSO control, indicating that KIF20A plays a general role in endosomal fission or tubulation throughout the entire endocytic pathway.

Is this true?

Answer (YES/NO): YES